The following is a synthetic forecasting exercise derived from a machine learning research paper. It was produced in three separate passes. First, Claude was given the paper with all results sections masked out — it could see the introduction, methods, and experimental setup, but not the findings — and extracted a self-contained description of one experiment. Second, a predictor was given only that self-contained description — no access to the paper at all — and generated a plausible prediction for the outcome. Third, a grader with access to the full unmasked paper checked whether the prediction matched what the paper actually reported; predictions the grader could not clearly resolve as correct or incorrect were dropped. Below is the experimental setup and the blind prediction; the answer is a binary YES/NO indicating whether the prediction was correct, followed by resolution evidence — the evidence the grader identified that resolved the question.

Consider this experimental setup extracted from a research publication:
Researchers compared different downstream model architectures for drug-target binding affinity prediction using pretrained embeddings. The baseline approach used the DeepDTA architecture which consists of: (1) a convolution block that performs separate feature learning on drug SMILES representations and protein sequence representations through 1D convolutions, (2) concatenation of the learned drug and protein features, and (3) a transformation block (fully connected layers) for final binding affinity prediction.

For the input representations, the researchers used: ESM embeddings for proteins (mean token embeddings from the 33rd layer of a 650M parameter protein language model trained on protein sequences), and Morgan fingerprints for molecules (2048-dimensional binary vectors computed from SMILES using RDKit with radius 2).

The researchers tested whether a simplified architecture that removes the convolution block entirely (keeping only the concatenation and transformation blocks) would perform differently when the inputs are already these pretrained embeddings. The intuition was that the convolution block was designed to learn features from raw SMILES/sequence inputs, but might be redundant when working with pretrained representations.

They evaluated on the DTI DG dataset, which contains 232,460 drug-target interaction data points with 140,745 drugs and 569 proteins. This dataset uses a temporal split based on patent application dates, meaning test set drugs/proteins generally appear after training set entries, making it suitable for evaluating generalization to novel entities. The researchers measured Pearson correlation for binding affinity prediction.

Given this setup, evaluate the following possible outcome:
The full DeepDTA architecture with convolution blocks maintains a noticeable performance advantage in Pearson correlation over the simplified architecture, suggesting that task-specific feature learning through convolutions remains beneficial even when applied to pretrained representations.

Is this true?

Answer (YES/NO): NO